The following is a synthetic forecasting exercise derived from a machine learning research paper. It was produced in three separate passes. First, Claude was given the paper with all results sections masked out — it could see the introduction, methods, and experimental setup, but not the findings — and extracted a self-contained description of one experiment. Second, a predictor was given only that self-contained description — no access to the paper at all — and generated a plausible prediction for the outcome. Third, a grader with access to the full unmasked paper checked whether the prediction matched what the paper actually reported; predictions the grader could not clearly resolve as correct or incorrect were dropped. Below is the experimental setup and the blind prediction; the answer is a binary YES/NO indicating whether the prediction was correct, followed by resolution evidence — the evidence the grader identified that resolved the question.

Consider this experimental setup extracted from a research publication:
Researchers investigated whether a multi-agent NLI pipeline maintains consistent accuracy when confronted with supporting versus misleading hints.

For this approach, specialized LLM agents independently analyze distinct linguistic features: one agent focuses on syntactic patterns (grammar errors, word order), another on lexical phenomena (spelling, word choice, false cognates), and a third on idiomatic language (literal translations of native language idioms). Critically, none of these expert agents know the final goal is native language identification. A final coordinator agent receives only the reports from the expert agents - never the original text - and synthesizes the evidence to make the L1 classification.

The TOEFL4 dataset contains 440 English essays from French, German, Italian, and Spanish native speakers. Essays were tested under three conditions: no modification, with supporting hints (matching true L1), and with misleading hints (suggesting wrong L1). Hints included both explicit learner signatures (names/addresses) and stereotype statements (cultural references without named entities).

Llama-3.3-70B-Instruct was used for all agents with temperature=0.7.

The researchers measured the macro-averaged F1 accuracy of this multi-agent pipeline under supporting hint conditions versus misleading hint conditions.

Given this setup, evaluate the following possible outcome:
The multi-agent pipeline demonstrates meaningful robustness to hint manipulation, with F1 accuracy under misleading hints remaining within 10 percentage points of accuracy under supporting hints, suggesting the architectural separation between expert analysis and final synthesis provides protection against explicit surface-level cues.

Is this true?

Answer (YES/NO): YES